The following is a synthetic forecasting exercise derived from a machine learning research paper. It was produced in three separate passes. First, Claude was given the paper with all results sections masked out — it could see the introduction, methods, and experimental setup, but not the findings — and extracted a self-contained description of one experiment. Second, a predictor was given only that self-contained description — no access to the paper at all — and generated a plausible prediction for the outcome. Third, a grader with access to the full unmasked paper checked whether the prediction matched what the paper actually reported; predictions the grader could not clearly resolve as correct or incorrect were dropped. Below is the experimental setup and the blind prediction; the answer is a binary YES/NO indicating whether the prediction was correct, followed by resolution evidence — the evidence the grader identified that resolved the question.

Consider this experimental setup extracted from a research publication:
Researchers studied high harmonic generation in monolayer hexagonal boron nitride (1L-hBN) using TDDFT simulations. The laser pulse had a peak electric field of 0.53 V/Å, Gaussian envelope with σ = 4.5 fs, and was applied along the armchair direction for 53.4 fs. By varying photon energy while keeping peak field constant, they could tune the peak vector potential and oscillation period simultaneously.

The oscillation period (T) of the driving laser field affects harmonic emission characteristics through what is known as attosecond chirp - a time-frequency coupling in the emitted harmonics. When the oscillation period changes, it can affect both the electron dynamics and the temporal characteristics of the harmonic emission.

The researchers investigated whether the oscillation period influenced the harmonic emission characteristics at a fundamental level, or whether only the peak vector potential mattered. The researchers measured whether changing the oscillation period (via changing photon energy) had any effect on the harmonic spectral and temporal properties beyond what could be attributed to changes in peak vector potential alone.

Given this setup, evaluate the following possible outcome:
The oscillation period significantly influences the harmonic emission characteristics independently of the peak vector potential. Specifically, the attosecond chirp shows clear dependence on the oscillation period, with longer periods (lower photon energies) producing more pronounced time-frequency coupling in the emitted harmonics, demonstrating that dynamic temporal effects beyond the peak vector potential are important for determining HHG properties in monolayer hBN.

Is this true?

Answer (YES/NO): YES